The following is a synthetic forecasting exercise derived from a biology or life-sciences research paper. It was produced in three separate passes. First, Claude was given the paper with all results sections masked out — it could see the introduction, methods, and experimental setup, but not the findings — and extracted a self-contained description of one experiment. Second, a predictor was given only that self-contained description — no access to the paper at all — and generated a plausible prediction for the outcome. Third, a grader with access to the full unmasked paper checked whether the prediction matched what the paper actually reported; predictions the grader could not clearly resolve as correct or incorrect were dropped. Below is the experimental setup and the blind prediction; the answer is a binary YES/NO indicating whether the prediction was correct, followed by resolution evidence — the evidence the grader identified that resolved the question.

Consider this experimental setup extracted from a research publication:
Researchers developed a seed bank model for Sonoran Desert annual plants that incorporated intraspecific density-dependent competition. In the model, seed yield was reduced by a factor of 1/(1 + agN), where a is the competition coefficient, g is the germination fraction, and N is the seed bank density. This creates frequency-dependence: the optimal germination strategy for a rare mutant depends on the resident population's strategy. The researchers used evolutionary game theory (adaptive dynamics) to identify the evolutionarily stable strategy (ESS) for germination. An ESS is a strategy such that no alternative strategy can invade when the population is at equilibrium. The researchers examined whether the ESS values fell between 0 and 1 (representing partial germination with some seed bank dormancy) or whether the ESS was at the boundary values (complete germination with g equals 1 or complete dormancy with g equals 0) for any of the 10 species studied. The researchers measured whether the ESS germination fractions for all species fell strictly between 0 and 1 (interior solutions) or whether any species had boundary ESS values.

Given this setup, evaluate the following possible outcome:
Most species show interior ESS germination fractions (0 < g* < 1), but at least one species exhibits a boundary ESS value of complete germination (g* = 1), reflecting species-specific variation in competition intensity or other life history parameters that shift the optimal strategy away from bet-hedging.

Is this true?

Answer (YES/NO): NO